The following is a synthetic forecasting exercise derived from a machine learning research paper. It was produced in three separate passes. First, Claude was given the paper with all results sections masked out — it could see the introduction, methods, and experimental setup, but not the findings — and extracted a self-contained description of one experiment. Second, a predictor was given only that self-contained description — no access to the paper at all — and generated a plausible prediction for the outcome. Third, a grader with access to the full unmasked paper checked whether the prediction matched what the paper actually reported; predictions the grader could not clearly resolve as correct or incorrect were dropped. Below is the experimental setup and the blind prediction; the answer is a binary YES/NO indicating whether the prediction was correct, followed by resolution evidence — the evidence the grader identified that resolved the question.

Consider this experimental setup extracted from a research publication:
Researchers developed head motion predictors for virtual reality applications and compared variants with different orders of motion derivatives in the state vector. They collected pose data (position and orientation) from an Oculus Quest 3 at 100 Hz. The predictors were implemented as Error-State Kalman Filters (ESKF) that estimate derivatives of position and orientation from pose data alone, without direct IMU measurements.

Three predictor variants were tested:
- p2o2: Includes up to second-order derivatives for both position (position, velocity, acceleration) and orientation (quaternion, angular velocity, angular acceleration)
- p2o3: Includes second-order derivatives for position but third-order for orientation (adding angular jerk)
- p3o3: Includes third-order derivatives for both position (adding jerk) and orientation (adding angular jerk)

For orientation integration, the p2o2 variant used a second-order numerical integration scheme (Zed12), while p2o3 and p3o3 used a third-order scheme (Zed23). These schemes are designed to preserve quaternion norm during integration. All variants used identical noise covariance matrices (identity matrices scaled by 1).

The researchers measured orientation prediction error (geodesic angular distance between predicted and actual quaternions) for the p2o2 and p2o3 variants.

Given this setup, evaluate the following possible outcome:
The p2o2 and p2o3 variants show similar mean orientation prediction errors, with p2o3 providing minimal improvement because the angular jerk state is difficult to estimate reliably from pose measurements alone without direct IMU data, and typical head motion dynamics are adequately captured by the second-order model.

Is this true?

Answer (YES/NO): NO